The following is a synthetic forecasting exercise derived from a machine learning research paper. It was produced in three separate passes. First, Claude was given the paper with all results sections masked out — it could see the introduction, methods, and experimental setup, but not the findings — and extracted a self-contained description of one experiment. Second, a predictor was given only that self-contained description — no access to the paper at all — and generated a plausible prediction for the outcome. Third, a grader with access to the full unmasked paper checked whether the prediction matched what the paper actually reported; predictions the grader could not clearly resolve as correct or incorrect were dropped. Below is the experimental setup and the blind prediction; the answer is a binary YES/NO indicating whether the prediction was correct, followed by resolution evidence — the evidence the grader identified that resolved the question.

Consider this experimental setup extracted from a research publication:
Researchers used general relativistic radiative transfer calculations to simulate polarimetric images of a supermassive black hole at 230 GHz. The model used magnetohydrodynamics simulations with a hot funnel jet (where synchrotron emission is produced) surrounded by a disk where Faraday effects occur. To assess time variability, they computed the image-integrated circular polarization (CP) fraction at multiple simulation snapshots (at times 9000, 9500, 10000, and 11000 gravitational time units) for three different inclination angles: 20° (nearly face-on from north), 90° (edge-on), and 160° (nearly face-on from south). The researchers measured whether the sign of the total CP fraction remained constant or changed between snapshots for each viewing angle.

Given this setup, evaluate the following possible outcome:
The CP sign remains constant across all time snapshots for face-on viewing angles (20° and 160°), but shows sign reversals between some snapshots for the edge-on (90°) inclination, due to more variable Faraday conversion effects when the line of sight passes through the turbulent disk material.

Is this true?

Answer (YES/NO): YES